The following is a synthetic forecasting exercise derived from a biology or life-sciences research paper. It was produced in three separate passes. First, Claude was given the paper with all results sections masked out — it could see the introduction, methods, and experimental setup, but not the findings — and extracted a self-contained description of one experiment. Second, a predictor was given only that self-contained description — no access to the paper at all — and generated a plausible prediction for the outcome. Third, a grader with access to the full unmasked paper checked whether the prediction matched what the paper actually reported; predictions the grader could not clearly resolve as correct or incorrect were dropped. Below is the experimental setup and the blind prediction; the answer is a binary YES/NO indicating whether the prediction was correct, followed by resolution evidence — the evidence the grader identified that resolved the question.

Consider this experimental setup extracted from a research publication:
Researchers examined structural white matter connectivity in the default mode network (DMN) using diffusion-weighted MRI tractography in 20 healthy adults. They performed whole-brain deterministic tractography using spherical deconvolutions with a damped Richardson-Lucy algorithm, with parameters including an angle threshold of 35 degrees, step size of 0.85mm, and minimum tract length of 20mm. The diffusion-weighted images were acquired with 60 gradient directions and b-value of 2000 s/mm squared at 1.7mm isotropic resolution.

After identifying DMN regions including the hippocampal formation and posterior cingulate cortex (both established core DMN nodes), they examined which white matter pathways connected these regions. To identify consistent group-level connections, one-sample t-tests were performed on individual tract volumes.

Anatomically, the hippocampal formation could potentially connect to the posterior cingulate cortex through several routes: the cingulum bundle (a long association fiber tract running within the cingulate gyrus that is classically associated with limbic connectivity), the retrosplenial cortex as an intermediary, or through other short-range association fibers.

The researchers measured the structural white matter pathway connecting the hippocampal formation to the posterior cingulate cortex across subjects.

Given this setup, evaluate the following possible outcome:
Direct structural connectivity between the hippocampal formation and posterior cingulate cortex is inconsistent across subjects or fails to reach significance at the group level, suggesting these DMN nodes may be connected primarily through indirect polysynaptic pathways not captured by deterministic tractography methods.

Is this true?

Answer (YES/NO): NO